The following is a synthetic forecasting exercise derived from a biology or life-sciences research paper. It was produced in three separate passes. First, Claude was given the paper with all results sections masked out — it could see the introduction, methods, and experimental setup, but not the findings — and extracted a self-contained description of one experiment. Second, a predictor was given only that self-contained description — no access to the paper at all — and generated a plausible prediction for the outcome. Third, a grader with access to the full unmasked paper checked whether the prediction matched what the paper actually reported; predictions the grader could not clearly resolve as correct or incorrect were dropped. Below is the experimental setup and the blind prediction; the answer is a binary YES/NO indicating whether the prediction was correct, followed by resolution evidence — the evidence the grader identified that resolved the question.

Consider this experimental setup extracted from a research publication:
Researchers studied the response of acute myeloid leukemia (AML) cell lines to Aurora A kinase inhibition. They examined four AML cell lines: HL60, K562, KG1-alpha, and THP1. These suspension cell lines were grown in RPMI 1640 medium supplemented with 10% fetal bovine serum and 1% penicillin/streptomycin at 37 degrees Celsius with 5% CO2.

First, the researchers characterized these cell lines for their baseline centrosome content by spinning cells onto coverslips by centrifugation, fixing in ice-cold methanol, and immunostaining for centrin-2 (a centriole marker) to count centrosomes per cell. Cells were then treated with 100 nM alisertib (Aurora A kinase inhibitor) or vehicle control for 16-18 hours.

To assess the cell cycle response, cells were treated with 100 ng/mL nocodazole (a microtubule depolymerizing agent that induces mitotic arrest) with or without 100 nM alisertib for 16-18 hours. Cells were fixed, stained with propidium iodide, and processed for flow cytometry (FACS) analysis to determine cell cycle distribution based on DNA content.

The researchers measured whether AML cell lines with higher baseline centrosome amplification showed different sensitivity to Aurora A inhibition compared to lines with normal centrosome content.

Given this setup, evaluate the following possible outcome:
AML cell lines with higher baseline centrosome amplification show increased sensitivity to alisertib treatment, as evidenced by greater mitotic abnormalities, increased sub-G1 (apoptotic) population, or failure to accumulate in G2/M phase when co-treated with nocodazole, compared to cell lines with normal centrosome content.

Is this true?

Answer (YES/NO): YES